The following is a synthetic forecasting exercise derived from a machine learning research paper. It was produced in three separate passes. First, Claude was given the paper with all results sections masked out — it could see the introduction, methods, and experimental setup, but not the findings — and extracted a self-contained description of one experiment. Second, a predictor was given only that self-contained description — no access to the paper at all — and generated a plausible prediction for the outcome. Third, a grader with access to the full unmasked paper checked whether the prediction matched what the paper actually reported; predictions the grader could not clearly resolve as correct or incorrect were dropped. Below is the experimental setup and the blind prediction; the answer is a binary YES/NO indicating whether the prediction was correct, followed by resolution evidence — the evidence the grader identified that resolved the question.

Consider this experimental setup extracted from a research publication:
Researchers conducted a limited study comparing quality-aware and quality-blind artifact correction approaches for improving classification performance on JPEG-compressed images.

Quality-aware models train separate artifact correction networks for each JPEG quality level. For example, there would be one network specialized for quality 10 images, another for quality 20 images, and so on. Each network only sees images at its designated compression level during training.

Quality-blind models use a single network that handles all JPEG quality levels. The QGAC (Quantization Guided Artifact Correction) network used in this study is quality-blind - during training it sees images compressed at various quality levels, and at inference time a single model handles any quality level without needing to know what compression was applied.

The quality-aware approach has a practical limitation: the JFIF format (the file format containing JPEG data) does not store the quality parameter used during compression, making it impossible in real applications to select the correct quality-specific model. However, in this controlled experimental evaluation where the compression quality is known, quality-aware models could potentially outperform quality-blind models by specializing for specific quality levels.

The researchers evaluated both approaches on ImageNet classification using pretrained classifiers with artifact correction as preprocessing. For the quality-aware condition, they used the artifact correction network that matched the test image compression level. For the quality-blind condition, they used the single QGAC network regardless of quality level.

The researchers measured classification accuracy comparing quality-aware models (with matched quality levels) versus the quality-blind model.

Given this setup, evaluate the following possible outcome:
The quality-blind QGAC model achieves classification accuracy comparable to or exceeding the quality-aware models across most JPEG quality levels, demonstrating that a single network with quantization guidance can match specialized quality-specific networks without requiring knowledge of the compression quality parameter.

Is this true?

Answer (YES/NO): YES